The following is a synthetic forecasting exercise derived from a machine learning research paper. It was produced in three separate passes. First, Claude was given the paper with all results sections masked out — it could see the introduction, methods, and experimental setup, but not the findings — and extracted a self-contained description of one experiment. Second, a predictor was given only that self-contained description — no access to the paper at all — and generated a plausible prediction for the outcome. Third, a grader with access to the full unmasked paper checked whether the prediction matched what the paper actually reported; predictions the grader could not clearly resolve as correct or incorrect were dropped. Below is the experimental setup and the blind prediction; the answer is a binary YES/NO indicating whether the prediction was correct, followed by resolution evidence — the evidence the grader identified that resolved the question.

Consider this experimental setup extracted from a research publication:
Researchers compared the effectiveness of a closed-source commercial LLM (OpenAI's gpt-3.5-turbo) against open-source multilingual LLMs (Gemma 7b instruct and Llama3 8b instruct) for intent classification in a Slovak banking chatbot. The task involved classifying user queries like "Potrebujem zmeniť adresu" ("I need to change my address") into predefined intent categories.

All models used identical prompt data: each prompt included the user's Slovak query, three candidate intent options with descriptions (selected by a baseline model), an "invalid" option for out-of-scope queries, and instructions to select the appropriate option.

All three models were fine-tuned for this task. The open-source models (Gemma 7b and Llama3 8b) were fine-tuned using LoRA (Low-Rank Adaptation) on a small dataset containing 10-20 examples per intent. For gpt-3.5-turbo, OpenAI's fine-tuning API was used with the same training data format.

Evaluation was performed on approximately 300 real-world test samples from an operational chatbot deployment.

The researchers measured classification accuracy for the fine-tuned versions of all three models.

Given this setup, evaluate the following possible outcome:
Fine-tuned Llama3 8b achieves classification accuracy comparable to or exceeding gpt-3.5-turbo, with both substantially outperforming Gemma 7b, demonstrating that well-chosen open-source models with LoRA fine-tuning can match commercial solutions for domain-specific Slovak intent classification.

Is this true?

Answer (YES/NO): NO